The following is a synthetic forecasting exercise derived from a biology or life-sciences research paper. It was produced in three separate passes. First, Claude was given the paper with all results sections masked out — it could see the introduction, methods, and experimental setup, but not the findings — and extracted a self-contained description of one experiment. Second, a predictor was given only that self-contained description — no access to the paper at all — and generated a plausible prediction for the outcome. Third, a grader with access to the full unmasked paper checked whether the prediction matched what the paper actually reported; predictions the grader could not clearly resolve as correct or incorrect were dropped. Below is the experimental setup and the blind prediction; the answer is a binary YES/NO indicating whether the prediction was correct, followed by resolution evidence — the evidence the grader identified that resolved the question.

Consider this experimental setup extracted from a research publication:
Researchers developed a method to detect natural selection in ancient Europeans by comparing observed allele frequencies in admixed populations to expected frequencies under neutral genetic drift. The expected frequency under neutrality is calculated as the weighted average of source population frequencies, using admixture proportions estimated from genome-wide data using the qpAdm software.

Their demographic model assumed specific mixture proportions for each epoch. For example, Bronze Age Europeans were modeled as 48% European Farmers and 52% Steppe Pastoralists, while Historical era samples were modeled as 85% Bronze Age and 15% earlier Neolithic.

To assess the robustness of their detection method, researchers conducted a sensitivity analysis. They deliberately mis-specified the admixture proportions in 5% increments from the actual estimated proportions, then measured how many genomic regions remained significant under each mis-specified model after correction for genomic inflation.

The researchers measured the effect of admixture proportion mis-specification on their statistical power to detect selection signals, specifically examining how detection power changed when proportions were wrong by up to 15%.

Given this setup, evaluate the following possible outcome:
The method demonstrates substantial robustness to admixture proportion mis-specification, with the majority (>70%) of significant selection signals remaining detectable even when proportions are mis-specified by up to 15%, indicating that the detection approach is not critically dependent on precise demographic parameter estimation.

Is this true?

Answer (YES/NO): YES